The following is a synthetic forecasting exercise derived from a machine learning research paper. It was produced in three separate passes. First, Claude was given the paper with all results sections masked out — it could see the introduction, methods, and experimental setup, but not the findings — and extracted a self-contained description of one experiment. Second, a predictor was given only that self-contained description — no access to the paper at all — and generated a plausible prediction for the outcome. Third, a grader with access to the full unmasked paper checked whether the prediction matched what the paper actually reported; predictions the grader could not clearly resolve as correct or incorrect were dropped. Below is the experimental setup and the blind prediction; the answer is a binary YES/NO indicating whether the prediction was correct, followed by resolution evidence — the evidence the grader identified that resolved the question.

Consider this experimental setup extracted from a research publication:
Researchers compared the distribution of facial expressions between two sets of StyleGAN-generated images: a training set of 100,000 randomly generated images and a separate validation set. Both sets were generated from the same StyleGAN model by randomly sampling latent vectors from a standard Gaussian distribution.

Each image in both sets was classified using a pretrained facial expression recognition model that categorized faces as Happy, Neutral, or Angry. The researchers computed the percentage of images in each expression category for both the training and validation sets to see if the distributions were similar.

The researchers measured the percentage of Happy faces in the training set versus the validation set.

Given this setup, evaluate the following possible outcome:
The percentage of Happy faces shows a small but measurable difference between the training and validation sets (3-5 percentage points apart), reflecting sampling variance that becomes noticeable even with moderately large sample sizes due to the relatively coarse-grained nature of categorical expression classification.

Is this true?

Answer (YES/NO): NO